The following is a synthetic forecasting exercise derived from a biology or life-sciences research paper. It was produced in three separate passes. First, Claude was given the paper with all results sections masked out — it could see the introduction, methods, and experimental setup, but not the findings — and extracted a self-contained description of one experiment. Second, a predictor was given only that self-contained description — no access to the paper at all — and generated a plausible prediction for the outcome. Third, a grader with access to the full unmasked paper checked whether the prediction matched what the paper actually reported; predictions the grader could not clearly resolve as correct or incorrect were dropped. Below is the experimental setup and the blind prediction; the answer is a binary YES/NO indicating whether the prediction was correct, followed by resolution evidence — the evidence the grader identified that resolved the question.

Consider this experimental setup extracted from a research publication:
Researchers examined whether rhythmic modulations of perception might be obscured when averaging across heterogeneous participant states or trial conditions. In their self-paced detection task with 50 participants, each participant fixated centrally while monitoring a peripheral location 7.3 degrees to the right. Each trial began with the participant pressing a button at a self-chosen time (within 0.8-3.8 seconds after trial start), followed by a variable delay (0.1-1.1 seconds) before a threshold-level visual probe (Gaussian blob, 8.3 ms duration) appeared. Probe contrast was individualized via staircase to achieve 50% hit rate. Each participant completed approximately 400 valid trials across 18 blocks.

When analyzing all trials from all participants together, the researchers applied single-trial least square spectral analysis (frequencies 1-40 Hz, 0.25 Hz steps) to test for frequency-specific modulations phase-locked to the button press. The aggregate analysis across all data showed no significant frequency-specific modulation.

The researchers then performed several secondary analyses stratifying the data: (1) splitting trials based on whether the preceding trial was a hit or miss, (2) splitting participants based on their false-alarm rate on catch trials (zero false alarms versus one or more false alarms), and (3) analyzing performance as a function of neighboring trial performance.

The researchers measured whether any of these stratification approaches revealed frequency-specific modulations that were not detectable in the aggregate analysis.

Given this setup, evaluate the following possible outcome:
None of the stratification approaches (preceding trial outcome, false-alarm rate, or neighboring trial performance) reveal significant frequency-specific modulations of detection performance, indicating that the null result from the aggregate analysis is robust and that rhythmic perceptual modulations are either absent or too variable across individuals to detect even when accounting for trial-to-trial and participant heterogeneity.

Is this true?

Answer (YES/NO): NO